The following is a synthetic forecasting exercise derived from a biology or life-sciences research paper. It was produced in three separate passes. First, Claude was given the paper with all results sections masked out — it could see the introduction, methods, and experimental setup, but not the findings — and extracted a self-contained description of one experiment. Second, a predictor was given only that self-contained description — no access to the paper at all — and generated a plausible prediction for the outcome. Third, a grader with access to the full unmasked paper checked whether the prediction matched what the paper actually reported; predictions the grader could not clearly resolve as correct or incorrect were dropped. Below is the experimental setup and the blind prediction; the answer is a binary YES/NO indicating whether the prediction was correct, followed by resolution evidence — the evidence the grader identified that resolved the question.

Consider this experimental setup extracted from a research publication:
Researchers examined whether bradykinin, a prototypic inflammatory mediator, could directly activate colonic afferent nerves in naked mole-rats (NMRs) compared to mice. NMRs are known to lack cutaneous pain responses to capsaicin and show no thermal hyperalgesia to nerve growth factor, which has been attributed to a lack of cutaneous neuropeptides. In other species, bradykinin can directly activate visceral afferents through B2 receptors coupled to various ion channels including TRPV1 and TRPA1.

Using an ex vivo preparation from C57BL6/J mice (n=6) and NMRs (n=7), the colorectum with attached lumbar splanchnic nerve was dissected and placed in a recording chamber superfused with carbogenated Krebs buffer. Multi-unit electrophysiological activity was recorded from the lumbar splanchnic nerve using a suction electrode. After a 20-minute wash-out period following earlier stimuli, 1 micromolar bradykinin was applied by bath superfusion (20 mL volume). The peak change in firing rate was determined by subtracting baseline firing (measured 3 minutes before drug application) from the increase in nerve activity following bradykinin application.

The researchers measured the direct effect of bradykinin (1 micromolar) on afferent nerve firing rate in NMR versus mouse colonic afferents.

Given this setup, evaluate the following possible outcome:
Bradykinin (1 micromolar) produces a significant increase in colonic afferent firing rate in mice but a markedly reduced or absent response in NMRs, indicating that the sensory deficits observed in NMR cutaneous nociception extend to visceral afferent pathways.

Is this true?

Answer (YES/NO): YES